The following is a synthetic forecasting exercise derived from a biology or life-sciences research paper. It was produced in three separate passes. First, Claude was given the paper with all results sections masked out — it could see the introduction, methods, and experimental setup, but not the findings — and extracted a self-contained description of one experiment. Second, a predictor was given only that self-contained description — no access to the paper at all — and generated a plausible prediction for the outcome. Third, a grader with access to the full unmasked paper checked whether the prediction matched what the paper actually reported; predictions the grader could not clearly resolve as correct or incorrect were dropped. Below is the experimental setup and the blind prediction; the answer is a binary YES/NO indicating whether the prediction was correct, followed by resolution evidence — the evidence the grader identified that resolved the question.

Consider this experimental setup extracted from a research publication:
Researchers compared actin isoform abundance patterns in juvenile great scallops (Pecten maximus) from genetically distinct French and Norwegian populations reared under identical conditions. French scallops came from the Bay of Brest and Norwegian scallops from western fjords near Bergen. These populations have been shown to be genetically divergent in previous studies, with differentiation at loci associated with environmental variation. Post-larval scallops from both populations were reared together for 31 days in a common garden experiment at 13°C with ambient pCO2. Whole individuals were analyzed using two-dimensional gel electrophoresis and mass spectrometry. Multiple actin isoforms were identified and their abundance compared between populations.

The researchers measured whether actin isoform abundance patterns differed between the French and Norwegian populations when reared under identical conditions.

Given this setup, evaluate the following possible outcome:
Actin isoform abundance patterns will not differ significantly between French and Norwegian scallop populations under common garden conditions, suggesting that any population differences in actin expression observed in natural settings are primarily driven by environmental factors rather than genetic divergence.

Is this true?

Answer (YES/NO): NO